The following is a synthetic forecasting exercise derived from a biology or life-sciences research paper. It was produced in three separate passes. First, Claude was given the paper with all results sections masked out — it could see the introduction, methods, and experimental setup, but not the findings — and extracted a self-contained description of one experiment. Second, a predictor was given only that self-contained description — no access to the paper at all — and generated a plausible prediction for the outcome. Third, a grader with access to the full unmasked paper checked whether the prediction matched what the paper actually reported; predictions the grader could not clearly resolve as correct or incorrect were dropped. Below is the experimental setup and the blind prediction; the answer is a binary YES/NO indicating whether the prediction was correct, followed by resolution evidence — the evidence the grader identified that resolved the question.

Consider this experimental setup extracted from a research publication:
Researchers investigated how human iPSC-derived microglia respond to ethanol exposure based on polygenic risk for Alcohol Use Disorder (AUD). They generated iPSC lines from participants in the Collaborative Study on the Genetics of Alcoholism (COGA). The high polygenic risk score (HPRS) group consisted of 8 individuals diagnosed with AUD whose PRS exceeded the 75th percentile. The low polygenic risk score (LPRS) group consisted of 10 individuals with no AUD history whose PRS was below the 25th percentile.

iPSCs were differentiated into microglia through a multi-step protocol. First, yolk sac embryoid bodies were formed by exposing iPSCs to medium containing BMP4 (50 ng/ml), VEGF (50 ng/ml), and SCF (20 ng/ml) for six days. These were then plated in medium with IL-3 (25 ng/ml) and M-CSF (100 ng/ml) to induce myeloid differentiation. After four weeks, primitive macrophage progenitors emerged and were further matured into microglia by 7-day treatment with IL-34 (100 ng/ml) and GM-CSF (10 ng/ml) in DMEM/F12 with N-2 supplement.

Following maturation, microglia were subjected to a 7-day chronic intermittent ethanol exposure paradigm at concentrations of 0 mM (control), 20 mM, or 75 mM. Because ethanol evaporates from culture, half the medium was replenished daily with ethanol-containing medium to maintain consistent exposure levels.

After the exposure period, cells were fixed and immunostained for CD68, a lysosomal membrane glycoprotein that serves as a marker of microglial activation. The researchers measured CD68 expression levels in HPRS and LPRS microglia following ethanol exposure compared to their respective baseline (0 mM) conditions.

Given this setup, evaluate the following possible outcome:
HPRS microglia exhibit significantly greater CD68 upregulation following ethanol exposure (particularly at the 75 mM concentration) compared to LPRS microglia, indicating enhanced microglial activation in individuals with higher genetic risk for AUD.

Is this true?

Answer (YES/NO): NO